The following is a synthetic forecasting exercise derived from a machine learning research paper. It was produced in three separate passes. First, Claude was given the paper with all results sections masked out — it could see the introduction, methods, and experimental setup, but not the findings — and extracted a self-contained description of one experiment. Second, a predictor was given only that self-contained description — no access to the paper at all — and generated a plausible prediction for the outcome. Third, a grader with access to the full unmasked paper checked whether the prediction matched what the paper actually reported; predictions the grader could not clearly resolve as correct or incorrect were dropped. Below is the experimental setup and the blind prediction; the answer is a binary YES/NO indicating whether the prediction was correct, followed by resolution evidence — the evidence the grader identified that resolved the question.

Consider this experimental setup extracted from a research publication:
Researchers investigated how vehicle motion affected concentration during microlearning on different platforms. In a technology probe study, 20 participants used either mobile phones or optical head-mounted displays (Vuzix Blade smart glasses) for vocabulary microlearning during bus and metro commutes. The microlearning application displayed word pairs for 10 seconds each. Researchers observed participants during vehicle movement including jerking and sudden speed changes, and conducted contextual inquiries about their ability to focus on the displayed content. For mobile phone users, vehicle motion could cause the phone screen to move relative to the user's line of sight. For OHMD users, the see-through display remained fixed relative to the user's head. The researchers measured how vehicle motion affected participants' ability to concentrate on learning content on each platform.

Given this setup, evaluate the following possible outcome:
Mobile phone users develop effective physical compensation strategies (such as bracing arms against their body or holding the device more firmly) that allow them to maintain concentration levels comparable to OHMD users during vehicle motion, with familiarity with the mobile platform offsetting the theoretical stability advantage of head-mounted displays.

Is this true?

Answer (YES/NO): NO